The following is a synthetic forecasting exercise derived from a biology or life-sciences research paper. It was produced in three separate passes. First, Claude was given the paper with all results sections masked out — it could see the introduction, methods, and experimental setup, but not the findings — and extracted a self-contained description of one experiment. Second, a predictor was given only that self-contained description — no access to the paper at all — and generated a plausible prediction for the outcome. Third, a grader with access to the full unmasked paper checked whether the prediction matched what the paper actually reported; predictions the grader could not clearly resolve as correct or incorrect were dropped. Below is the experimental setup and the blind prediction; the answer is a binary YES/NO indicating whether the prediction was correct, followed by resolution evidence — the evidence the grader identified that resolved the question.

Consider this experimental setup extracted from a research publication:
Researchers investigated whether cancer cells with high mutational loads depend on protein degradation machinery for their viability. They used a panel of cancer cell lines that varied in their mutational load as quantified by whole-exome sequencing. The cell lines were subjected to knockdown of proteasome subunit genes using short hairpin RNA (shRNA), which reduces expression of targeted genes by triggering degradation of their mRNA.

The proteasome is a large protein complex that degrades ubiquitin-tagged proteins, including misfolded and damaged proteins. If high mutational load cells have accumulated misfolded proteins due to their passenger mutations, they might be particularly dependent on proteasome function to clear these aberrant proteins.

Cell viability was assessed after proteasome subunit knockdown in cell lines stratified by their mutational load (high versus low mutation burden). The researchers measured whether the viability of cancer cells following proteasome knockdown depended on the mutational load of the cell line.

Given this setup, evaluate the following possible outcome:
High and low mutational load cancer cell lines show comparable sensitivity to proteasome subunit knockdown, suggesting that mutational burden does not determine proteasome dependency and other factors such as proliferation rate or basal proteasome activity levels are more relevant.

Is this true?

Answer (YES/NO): NO